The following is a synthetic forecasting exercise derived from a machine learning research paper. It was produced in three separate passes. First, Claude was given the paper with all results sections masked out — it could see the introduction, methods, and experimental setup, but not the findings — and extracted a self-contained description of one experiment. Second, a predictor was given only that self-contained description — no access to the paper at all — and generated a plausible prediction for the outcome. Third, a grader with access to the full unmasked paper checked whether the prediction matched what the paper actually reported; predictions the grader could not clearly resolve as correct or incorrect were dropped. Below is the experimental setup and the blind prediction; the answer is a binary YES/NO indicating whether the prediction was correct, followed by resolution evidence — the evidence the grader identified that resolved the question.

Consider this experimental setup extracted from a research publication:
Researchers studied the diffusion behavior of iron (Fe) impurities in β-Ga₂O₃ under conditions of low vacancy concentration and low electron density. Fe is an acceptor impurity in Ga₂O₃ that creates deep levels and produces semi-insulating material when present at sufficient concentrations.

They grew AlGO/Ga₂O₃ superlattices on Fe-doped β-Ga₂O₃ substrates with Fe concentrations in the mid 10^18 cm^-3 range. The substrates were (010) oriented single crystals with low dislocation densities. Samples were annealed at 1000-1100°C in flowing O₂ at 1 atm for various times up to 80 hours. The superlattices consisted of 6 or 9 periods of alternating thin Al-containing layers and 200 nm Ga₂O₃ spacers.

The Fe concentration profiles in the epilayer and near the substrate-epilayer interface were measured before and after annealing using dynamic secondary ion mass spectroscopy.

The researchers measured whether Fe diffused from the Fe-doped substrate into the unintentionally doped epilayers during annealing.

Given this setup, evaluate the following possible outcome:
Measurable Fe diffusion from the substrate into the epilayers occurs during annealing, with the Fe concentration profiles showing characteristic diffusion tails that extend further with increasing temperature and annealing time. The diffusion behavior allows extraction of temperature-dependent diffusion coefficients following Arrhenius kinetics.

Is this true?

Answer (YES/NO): NO